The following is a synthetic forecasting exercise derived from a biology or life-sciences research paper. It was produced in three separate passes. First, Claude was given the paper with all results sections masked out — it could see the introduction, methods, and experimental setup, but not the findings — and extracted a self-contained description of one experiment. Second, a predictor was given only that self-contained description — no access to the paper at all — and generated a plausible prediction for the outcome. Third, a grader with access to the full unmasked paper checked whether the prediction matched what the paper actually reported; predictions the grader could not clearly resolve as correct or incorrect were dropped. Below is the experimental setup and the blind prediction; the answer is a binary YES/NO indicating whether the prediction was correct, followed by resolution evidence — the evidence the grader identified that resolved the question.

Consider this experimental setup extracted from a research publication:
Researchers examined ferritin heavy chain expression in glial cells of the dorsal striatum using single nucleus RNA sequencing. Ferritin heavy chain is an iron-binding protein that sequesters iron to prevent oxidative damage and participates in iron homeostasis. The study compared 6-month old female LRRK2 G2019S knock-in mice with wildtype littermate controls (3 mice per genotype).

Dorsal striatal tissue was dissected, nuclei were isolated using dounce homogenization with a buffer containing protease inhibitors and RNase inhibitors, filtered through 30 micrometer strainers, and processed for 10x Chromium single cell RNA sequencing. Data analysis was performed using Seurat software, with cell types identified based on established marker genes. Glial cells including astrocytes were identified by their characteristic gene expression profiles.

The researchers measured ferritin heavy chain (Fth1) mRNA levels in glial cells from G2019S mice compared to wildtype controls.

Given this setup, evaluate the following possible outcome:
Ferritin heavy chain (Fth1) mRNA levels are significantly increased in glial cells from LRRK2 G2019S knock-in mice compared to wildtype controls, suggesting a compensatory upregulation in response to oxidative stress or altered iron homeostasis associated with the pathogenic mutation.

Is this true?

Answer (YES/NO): NO